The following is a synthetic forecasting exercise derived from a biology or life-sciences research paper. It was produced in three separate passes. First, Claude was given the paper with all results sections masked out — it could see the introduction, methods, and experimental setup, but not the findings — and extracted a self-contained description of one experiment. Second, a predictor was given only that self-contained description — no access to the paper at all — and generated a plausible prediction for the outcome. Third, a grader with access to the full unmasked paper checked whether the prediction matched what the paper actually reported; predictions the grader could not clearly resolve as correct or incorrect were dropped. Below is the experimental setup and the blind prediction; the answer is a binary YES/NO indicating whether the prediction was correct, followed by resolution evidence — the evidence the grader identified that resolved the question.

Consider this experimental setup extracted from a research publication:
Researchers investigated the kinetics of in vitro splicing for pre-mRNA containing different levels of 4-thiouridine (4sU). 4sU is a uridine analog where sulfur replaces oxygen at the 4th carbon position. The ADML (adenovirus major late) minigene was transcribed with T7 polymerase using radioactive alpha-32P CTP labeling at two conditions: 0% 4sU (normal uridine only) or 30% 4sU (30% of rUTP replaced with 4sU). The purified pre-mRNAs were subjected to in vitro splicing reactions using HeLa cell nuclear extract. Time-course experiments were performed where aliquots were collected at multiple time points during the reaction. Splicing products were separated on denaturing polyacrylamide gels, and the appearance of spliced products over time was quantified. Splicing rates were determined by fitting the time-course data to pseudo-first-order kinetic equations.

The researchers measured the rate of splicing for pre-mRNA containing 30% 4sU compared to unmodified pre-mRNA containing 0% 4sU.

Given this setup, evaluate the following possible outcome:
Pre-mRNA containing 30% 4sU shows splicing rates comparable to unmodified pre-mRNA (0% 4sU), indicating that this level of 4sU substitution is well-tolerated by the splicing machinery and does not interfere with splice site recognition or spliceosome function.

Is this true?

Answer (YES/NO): NO